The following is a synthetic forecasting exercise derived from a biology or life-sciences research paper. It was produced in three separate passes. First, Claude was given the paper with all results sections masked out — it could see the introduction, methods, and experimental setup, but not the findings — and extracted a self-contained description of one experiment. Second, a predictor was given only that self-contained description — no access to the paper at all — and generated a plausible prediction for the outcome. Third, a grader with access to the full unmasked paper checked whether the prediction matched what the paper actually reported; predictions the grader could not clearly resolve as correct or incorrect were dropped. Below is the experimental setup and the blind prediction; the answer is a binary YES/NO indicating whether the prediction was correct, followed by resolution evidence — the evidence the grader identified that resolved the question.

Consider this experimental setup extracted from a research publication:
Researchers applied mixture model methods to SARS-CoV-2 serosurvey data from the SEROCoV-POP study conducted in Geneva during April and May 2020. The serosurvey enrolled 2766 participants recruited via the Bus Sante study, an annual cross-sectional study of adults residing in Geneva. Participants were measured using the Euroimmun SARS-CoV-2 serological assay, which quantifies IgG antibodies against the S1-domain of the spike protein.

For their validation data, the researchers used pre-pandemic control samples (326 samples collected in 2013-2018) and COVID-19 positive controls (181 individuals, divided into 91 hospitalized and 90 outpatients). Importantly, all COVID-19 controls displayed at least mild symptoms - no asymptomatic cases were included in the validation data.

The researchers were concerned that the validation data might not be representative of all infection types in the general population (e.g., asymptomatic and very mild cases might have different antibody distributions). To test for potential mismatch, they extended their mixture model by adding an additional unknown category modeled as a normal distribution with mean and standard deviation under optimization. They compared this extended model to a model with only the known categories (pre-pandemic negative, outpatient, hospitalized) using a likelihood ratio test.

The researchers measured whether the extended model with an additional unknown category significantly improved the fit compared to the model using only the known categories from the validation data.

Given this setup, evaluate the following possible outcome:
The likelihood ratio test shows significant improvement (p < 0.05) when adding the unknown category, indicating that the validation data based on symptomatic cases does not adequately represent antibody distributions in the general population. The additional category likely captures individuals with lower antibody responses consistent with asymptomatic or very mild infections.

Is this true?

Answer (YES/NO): NO